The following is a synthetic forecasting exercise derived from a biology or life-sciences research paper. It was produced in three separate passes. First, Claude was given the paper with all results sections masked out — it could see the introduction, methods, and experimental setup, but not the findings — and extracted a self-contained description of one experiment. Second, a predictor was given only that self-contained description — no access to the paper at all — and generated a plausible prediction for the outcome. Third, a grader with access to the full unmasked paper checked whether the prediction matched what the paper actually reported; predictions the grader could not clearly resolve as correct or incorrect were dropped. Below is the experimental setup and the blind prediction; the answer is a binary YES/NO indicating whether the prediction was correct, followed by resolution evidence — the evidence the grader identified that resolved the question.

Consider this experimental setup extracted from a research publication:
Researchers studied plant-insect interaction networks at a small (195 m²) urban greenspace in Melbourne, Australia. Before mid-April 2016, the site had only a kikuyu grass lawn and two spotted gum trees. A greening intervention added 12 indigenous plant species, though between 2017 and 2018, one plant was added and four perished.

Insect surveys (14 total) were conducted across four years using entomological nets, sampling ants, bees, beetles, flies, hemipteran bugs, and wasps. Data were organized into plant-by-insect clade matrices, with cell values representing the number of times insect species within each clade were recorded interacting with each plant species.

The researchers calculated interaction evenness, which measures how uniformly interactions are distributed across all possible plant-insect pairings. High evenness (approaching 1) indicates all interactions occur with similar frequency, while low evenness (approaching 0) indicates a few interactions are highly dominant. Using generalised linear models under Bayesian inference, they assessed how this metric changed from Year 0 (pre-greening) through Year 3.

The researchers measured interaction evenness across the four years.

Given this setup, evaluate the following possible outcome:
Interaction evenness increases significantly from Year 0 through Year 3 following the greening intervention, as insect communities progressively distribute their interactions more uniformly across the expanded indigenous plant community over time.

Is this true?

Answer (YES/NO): NO